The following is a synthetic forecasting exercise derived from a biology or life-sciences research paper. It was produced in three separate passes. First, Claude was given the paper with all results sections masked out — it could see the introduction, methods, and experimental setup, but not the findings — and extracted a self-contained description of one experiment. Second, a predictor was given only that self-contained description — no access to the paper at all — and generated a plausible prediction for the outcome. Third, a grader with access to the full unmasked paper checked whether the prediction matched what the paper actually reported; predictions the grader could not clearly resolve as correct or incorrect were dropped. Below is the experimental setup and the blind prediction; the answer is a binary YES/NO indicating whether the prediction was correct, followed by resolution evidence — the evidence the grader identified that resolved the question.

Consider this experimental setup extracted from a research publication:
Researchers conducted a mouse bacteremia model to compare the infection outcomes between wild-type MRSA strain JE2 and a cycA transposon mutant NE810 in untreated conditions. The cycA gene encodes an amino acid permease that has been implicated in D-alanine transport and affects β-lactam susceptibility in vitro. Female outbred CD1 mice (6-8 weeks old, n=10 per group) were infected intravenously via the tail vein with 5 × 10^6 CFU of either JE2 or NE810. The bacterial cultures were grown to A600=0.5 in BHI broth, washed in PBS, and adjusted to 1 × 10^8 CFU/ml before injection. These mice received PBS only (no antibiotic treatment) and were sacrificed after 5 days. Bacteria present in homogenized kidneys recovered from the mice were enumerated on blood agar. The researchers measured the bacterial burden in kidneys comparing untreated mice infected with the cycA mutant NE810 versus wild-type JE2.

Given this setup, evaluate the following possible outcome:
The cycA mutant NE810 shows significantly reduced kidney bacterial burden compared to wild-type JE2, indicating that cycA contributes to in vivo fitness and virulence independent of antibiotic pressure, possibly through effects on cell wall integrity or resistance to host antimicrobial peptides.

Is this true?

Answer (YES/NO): NO